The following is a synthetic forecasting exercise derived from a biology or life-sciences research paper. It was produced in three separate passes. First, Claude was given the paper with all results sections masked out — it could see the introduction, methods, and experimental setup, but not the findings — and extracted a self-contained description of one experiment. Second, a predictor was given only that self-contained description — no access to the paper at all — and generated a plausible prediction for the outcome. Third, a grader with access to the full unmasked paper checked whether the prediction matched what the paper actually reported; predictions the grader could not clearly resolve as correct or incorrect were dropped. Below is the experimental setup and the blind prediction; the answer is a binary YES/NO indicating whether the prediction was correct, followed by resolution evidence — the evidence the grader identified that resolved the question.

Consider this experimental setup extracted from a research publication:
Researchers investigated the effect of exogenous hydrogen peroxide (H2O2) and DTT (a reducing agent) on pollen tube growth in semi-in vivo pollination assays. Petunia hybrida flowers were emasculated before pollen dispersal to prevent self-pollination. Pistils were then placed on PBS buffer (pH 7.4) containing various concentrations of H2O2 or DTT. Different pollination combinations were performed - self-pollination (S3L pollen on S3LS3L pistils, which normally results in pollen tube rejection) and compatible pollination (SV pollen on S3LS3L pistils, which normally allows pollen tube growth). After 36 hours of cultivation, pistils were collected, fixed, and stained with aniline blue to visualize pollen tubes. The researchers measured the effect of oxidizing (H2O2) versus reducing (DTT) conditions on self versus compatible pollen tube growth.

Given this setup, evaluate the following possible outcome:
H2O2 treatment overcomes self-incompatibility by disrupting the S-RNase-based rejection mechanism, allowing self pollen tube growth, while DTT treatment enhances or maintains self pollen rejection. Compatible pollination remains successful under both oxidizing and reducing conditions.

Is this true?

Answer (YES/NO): NO